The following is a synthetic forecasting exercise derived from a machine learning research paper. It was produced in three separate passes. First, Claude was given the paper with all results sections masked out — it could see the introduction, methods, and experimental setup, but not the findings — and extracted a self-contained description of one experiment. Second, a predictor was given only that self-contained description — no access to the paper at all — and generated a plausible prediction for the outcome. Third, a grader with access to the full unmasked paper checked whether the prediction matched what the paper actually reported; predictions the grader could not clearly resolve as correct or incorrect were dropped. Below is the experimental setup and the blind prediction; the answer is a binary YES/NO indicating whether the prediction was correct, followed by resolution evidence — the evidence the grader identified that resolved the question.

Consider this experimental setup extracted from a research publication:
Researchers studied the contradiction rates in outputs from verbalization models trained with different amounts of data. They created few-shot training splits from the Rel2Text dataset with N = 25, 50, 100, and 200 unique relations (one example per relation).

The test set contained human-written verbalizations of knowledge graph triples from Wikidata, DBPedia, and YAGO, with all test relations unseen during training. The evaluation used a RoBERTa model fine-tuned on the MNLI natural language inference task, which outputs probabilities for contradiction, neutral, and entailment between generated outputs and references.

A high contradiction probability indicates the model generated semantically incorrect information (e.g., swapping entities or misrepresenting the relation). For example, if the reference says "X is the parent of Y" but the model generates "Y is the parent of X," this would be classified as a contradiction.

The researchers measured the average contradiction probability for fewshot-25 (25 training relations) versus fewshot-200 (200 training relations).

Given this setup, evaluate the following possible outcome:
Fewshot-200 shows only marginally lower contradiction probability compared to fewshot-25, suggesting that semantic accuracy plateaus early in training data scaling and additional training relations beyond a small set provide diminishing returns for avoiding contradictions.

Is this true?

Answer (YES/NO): NO